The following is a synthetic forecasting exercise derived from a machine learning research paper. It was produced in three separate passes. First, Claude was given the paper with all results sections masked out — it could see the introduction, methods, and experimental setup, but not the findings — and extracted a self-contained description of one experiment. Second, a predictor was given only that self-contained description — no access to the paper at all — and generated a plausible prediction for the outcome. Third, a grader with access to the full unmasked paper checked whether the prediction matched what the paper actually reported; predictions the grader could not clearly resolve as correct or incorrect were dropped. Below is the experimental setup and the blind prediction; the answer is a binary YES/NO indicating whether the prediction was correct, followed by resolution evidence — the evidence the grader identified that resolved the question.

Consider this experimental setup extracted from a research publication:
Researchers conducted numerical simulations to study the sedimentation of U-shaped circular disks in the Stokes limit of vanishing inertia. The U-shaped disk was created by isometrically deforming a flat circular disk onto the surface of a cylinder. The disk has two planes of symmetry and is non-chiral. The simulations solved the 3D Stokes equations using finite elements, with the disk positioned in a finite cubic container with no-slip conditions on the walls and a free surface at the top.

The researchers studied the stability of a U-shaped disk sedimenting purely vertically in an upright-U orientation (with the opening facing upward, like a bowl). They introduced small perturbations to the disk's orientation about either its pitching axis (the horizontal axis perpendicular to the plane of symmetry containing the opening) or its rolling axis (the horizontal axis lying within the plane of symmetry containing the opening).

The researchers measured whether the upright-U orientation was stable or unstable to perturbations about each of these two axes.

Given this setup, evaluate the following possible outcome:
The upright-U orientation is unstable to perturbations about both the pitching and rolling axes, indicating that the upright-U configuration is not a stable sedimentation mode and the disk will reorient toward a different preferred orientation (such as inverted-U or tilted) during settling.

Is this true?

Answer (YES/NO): NO